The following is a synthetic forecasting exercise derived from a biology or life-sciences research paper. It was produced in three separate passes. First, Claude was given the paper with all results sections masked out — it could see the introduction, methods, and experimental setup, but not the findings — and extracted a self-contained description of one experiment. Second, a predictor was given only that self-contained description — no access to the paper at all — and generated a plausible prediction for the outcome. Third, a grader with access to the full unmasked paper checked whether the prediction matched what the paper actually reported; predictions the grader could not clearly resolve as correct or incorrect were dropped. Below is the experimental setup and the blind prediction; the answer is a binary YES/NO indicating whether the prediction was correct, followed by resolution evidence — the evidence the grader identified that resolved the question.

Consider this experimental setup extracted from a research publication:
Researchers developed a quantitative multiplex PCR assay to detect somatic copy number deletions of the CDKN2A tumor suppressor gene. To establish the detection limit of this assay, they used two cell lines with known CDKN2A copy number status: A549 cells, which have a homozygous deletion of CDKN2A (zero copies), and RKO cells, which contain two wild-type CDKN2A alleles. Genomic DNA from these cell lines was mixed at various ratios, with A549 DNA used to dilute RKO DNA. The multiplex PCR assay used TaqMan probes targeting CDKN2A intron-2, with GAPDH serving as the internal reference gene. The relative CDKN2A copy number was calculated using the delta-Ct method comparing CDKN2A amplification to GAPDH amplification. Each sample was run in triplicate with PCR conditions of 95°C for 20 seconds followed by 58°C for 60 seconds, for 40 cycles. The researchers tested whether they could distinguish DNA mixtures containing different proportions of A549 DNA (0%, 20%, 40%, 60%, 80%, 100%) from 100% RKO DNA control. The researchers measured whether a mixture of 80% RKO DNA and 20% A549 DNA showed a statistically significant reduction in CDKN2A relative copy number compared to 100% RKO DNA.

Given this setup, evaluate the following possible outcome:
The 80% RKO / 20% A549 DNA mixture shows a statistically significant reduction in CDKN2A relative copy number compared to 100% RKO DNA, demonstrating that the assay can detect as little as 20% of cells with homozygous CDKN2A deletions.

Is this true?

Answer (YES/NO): YES